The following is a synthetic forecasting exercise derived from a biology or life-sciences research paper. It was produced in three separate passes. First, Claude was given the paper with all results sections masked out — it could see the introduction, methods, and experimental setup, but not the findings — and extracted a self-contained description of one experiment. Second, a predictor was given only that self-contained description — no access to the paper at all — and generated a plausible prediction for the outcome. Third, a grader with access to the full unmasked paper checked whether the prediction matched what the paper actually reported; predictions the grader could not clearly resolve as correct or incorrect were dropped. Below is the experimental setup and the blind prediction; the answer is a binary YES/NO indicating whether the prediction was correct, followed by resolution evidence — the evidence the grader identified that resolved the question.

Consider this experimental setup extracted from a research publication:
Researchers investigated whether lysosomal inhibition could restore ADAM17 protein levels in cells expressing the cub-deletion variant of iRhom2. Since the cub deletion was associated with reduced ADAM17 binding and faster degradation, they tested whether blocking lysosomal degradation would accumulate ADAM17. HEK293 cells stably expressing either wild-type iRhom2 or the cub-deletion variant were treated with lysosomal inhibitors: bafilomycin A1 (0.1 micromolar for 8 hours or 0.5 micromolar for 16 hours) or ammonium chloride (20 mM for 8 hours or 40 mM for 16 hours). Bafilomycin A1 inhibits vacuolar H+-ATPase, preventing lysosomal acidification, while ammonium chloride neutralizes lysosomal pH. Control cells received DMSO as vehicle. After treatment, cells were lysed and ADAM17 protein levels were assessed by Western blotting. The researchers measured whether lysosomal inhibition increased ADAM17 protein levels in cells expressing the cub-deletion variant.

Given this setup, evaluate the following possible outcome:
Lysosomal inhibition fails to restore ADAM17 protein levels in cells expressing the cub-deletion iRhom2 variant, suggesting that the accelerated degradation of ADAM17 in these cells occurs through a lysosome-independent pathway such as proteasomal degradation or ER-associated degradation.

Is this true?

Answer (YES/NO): NO